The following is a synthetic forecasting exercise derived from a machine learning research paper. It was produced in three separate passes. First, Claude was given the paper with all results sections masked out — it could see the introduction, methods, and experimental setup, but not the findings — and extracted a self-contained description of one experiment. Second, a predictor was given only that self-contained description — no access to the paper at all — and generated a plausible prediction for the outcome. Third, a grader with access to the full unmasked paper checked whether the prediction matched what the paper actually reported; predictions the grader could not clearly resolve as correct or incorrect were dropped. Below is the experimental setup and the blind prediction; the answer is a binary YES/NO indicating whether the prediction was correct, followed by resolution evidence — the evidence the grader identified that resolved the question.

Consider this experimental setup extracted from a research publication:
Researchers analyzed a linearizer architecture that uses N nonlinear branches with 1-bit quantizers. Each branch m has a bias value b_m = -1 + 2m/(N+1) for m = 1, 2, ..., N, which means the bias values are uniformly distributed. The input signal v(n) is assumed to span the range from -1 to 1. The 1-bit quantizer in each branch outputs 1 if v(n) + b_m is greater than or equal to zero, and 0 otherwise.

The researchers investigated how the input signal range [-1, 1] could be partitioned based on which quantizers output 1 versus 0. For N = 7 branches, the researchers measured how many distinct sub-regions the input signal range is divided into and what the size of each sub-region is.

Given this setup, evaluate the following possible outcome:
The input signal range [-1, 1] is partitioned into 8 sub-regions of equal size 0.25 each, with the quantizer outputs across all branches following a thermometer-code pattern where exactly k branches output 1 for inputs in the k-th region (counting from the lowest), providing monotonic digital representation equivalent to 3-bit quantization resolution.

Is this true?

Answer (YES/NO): YES